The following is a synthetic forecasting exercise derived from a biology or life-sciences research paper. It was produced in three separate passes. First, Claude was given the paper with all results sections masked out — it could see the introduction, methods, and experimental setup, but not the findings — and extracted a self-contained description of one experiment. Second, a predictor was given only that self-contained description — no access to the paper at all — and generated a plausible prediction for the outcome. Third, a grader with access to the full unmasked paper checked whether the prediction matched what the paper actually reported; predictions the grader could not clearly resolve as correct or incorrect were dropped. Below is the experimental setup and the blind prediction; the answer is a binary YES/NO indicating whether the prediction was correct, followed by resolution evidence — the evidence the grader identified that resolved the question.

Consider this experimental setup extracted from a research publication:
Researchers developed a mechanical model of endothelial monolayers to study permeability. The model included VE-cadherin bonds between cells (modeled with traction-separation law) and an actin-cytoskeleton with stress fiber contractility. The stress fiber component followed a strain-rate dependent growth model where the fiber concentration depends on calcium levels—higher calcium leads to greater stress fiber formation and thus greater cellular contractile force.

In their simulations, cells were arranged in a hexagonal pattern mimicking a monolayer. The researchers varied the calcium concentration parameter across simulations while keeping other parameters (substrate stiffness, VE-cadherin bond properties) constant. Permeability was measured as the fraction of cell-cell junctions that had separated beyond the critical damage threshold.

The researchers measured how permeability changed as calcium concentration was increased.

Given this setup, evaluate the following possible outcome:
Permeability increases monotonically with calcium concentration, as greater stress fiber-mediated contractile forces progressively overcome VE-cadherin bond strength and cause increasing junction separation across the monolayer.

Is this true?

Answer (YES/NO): YES